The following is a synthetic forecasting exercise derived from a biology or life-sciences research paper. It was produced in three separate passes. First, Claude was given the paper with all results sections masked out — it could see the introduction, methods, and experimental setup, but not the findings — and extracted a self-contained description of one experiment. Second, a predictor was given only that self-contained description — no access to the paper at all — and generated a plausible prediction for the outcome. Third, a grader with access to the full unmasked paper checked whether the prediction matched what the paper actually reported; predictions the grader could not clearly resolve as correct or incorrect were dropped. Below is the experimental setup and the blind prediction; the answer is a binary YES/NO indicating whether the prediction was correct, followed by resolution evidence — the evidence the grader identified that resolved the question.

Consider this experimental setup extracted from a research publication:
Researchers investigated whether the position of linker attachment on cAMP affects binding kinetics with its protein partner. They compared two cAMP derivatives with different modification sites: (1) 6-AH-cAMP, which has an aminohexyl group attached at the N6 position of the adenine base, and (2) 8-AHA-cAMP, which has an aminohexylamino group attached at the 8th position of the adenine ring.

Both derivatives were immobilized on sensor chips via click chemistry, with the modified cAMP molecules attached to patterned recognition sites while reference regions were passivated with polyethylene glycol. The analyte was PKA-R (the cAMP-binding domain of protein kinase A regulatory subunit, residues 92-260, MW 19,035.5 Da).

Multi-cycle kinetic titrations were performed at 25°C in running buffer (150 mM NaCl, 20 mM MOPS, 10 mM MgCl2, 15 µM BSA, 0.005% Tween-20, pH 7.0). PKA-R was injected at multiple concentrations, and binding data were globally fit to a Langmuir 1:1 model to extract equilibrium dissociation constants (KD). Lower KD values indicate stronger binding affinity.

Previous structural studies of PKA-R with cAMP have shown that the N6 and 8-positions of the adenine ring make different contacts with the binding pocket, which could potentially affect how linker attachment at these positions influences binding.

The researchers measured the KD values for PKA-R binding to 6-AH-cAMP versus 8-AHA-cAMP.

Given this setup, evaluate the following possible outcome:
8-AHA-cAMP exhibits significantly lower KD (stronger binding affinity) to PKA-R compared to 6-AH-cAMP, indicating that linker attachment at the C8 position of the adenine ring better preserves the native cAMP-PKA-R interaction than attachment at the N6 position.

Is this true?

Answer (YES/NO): NO